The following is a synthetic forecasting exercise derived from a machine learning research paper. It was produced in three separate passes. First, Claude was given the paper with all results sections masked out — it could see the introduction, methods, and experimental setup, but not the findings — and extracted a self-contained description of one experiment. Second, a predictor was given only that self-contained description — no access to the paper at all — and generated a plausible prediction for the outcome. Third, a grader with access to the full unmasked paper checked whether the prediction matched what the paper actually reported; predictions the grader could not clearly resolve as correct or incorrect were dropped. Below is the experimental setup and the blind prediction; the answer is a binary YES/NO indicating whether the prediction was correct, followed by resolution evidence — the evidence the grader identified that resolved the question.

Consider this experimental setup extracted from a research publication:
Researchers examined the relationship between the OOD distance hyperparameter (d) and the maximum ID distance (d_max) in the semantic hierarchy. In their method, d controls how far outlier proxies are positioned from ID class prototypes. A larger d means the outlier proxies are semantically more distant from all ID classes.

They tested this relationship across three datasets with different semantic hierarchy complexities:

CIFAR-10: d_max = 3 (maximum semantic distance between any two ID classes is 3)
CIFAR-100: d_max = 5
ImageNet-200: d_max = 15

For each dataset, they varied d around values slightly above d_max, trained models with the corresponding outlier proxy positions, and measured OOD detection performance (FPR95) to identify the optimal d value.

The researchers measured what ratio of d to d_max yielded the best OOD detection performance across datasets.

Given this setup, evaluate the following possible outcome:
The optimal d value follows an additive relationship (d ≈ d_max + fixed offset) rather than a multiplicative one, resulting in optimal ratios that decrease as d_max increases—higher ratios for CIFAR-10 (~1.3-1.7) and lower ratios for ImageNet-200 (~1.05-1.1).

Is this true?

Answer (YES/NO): NO